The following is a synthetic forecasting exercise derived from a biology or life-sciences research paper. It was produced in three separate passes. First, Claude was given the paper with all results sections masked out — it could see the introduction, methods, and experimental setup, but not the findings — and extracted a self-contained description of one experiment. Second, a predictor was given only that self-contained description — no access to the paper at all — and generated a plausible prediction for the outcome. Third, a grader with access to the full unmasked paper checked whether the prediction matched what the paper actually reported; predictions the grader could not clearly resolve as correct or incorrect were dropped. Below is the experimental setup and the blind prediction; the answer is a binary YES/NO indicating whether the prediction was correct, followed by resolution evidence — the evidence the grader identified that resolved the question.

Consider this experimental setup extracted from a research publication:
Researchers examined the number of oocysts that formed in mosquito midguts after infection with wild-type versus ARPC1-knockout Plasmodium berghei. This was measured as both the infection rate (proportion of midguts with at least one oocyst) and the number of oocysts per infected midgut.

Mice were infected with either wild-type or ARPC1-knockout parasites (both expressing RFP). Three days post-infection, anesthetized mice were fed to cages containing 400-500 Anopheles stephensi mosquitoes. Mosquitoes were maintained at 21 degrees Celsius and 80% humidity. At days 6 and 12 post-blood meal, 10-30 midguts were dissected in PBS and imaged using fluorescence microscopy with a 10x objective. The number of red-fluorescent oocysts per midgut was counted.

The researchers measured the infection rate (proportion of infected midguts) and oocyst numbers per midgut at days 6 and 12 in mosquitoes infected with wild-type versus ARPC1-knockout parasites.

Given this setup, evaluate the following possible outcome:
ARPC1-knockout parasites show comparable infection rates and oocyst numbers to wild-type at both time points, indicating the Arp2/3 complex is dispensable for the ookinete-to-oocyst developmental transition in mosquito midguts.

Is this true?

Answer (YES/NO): NO